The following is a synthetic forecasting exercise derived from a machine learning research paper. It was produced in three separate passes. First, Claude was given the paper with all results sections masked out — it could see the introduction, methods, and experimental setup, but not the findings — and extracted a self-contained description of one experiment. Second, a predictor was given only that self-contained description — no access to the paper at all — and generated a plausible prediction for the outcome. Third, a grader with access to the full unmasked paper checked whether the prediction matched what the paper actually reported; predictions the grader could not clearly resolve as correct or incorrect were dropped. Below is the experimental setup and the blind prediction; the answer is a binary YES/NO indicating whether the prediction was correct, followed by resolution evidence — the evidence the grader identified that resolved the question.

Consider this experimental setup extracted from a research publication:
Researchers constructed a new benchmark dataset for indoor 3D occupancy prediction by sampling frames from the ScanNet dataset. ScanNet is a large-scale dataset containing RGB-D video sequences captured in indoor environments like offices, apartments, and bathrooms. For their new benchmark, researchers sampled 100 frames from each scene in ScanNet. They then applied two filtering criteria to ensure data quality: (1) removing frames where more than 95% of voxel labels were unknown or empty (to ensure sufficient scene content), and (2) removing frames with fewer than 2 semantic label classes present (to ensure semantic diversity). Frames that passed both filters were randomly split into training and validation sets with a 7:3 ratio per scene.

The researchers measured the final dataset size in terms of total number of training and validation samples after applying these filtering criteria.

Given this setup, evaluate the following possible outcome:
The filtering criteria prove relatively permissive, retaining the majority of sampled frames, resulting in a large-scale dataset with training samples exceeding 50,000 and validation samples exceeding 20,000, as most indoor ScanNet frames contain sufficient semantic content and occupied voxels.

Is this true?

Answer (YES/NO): NO